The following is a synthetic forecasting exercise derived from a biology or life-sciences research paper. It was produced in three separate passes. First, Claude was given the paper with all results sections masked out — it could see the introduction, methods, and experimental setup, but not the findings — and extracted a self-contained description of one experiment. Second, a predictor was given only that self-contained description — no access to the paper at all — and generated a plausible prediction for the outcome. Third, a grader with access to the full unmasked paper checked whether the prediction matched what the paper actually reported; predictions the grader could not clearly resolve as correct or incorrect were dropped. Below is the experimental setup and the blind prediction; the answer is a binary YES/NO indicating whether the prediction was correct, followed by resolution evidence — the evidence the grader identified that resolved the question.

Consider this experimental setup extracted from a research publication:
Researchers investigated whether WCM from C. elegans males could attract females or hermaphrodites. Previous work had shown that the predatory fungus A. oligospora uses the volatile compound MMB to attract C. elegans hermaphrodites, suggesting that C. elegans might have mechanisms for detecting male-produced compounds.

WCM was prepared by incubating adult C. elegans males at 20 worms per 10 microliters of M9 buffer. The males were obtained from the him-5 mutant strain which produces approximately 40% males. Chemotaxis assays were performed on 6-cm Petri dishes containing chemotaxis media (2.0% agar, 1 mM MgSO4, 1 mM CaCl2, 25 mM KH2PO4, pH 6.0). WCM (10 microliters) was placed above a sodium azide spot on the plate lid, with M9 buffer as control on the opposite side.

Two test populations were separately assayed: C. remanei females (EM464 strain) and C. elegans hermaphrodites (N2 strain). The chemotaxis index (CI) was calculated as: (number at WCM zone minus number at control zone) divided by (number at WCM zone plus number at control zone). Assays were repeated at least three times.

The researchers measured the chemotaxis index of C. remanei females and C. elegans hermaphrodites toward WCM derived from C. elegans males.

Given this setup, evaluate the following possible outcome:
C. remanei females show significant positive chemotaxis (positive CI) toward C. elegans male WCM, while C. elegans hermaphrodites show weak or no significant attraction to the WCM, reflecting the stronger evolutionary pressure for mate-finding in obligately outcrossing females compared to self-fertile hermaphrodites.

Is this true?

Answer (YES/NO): NO